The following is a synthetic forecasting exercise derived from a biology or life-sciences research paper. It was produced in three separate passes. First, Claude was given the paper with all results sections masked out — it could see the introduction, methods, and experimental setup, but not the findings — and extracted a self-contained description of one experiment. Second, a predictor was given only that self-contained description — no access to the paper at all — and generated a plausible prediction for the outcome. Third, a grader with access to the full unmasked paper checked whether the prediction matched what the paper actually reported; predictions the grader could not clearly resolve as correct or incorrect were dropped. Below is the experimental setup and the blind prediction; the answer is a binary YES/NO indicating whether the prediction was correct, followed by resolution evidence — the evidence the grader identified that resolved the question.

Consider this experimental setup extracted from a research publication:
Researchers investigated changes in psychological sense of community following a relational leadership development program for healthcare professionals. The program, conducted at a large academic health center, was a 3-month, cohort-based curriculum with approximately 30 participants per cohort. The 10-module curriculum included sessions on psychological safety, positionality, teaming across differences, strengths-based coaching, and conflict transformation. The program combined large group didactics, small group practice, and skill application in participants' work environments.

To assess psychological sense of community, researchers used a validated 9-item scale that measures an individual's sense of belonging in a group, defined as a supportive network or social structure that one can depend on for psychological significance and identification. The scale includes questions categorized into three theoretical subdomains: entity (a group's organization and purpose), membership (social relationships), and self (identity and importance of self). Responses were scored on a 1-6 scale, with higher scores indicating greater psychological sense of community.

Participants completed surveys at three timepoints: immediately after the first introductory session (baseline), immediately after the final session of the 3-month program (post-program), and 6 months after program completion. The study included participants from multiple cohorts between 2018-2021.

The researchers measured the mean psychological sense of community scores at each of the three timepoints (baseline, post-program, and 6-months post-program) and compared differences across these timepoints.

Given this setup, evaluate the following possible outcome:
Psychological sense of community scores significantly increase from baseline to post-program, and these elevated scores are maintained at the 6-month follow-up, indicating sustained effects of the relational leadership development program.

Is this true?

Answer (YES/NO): YES